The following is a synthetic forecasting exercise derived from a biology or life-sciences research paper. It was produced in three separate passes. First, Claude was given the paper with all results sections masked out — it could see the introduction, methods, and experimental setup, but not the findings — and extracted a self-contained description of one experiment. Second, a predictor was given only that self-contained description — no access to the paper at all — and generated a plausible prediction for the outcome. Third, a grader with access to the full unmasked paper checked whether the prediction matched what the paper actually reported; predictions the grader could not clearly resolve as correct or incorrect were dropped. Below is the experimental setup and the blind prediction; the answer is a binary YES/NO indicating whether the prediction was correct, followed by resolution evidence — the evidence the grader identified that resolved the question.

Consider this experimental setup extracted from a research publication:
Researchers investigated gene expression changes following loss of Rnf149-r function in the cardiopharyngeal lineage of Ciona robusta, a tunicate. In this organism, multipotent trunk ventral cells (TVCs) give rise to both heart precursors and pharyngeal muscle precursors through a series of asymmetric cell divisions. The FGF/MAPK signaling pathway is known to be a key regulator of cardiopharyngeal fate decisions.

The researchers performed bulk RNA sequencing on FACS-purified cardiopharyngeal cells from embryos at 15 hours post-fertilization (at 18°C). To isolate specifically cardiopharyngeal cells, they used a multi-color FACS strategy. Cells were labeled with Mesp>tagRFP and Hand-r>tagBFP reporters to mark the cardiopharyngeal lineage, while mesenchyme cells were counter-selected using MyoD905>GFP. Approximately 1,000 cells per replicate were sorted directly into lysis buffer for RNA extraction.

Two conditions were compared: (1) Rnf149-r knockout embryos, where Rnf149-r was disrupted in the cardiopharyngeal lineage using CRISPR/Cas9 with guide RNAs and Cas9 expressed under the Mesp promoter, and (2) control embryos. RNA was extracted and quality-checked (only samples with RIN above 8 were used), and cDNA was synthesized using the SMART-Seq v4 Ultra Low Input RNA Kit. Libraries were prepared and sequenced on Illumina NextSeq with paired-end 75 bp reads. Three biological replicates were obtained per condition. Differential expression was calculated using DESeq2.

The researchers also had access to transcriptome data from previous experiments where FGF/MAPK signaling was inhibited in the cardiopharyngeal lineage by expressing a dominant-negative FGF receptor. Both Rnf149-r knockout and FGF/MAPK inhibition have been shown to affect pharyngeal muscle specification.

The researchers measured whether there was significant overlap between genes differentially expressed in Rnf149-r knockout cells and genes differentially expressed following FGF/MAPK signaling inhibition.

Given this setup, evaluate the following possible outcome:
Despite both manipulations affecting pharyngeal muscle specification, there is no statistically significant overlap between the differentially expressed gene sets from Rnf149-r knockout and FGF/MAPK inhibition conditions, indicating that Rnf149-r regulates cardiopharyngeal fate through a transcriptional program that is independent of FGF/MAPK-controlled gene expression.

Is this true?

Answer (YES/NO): NO